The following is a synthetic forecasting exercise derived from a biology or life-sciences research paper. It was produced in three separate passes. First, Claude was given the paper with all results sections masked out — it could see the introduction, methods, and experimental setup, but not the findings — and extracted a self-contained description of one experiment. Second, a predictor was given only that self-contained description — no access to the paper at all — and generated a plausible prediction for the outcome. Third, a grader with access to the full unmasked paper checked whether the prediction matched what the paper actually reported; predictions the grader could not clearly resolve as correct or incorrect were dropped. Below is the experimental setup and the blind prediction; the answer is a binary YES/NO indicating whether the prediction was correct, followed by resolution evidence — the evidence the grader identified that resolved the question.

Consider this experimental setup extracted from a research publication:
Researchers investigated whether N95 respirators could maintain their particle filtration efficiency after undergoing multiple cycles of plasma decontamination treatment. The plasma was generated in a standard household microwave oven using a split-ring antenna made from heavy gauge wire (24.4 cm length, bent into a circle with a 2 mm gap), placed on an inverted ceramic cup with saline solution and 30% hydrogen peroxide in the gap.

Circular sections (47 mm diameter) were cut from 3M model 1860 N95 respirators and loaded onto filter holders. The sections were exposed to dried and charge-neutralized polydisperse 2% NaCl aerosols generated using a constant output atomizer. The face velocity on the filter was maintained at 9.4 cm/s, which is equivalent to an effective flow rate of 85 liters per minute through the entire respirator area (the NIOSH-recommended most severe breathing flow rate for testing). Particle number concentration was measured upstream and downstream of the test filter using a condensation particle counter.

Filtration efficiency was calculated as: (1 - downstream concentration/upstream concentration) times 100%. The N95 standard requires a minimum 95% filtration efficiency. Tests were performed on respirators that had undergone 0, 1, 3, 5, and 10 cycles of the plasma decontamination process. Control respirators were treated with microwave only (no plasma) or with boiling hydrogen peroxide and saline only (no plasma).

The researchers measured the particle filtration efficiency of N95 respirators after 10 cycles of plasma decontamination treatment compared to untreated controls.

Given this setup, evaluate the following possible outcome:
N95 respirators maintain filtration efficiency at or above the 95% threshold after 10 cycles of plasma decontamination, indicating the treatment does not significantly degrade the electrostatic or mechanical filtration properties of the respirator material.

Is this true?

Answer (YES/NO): YES